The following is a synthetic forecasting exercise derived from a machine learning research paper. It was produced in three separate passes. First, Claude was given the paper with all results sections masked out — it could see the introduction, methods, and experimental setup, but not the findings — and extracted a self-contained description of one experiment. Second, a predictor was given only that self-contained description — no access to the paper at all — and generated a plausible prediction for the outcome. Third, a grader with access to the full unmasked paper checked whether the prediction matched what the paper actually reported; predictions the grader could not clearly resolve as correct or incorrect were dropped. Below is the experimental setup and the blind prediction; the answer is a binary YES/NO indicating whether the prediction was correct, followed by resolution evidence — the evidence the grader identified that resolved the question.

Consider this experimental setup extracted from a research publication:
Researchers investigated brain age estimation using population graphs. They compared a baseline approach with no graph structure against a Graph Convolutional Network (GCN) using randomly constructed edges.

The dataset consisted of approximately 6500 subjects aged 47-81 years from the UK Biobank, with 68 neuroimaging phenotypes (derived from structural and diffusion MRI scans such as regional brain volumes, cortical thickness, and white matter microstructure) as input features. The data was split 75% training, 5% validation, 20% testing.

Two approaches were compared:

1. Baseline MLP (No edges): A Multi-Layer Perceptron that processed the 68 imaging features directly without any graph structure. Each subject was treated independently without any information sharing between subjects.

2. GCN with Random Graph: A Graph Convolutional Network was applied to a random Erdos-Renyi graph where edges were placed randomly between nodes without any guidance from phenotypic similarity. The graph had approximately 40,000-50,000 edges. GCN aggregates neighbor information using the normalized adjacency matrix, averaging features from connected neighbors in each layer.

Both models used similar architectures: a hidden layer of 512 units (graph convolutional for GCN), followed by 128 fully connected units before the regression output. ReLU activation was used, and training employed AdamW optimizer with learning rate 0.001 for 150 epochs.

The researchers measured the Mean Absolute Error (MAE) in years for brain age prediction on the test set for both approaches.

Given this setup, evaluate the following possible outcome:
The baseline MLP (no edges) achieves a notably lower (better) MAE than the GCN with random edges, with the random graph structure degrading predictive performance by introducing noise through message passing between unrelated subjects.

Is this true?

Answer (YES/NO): YES